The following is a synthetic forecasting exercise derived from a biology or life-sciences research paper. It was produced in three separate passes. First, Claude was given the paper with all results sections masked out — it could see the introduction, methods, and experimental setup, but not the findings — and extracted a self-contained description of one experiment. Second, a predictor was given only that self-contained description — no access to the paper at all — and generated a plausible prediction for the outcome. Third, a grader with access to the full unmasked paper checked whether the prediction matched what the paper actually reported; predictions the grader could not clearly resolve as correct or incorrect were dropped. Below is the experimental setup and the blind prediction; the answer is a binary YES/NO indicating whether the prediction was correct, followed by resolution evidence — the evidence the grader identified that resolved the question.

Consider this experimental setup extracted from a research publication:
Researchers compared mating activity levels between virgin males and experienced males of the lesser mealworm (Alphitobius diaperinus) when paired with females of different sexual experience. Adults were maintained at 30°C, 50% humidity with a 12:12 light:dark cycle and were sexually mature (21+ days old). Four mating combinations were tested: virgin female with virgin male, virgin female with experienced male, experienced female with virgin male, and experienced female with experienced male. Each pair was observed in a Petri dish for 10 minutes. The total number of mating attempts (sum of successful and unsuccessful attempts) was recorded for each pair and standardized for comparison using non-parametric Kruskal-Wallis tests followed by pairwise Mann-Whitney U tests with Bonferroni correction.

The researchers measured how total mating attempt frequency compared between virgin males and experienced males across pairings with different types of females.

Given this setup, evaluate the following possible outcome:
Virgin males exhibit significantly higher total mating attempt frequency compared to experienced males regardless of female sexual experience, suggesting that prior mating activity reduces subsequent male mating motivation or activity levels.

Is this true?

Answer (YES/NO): NO